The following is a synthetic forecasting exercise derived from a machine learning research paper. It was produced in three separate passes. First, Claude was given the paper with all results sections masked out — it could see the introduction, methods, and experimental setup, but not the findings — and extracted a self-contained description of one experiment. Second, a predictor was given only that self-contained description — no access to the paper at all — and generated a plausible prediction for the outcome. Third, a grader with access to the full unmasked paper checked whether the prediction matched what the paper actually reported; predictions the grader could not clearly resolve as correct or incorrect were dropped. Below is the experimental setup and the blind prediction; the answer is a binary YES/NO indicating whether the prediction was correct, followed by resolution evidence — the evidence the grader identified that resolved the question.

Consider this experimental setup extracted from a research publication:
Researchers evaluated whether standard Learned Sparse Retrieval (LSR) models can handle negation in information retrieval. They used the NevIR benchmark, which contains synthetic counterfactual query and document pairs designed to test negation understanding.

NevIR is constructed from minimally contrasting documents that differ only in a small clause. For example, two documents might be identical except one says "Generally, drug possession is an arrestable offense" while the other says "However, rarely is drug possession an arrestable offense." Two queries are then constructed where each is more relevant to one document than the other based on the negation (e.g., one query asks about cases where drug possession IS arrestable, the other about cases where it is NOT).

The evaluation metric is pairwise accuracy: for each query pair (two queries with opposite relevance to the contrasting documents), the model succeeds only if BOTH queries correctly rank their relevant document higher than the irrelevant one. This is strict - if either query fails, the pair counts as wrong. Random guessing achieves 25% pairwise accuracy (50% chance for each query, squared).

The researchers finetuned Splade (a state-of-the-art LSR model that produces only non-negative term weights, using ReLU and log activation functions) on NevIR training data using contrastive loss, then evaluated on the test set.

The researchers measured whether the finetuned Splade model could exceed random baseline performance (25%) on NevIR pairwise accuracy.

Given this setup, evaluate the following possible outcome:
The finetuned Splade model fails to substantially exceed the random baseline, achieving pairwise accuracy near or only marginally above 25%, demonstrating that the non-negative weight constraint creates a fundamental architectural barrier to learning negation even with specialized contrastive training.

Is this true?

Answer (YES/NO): NO